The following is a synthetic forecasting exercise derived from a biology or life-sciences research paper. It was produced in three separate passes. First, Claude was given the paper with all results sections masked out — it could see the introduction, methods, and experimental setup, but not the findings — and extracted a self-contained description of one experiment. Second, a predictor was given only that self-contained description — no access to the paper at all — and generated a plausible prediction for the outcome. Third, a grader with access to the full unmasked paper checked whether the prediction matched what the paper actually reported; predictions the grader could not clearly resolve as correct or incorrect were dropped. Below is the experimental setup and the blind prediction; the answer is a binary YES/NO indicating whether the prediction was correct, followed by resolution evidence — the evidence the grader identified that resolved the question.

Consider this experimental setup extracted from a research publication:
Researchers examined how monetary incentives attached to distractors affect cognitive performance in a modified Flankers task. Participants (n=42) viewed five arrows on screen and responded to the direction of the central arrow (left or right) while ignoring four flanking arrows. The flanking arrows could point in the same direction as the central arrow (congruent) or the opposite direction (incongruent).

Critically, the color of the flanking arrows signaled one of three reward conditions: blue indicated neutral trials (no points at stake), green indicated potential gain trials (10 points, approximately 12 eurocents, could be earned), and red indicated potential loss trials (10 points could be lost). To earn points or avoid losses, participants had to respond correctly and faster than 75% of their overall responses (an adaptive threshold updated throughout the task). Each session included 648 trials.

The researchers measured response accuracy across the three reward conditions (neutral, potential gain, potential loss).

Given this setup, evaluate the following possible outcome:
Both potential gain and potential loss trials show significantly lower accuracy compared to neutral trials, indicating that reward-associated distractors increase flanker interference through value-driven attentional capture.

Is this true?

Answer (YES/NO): YES